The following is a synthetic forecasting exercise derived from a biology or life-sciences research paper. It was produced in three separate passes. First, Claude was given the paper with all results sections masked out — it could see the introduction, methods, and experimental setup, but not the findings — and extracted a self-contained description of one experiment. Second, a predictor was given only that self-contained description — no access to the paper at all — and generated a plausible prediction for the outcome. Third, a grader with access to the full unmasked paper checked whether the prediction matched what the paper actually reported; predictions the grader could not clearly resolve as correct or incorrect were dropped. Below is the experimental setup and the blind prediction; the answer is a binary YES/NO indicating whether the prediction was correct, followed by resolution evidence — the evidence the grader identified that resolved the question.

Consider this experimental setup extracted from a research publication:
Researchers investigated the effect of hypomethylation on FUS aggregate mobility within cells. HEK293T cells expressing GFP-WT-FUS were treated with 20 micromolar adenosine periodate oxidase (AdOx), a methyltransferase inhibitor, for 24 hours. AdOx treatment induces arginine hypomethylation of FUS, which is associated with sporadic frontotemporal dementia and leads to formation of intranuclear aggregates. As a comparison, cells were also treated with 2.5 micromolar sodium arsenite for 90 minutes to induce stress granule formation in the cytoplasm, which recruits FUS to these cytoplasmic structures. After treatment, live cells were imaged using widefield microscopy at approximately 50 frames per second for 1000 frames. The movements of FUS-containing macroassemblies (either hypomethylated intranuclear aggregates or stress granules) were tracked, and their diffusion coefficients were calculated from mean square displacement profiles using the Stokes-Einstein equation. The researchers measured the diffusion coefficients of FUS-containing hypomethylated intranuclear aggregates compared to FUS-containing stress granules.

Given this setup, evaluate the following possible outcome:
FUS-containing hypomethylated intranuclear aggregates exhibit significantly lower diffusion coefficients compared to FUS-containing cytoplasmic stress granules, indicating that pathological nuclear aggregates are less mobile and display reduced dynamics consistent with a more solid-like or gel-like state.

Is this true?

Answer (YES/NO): NO